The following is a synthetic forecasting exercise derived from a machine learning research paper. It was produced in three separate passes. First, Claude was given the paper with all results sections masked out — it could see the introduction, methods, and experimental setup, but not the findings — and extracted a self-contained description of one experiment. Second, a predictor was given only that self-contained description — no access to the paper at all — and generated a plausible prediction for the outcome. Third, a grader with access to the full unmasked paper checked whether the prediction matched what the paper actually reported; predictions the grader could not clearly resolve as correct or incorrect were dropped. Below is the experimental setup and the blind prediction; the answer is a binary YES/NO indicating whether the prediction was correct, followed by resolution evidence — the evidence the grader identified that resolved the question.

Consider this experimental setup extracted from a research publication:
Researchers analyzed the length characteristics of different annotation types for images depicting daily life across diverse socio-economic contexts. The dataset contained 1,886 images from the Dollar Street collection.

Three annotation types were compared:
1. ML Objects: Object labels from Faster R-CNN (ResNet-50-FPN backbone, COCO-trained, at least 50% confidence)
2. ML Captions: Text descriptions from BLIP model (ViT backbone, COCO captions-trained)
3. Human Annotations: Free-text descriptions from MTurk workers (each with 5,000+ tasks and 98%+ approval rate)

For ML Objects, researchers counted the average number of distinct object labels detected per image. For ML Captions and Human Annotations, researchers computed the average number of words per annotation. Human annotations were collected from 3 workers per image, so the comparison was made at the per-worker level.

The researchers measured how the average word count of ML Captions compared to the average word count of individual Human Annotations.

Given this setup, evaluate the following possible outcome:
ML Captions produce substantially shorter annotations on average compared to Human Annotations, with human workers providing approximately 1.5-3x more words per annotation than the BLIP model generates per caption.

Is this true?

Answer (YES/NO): NO